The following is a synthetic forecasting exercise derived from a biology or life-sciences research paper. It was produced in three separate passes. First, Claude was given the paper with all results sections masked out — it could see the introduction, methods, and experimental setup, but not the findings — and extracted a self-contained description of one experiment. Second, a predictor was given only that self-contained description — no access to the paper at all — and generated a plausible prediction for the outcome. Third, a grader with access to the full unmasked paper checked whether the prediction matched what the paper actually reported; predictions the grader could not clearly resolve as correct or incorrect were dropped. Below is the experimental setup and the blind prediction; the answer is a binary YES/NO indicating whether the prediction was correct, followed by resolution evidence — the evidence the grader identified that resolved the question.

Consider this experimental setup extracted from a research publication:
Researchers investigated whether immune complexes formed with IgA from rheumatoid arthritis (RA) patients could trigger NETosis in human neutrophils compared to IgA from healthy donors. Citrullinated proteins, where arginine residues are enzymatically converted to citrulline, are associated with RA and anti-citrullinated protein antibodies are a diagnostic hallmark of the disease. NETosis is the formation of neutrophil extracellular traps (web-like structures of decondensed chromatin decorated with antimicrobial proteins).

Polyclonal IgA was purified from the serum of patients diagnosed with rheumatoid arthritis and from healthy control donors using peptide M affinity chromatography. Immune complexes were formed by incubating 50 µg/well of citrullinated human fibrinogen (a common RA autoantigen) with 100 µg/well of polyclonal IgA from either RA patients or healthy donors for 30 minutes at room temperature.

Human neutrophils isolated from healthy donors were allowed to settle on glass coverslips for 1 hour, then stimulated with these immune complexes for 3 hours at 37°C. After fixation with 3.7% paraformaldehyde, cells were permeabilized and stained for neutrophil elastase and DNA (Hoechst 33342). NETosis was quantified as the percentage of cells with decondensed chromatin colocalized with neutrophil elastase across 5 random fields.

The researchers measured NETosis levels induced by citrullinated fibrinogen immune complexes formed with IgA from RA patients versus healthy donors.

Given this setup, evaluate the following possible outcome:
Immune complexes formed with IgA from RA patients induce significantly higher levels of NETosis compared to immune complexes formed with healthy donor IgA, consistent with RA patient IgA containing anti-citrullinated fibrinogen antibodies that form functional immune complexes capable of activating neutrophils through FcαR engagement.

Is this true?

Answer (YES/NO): YES